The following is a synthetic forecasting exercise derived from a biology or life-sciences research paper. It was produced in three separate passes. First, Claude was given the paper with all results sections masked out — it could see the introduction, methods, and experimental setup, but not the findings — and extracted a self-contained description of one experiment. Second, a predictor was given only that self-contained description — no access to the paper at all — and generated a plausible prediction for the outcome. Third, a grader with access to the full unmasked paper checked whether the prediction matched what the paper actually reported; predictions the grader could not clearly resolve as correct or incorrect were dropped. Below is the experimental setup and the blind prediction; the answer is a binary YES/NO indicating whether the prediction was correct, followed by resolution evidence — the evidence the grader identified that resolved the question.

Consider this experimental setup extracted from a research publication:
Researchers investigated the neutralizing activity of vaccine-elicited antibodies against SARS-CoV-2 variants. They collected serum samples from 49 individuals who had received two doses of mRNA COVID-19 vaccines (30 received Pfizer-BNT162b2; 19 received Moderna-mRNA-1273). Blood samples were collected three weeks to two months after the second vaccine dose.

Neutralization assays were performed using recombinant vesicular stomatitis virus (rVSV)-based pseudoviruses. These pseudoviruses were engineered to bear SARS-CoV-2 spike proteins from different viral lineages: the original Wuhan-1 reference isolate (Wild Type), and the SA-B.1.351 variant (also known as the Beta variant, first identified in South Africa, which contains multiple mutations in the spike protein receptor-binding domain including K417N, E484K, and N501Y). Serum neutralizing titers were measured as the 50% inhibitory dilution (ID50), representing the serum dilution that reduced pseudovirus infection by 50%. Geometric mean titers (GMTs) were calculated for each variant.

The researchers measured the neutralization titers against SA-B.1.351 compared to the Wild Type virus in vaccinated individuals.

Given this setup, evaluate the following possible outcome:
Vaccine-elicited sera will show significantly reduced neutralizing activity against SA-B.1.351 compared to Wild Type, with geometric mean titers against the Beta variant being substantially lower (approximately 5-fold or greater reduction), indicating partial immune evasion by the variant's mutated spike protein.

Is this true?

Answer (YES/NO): YES